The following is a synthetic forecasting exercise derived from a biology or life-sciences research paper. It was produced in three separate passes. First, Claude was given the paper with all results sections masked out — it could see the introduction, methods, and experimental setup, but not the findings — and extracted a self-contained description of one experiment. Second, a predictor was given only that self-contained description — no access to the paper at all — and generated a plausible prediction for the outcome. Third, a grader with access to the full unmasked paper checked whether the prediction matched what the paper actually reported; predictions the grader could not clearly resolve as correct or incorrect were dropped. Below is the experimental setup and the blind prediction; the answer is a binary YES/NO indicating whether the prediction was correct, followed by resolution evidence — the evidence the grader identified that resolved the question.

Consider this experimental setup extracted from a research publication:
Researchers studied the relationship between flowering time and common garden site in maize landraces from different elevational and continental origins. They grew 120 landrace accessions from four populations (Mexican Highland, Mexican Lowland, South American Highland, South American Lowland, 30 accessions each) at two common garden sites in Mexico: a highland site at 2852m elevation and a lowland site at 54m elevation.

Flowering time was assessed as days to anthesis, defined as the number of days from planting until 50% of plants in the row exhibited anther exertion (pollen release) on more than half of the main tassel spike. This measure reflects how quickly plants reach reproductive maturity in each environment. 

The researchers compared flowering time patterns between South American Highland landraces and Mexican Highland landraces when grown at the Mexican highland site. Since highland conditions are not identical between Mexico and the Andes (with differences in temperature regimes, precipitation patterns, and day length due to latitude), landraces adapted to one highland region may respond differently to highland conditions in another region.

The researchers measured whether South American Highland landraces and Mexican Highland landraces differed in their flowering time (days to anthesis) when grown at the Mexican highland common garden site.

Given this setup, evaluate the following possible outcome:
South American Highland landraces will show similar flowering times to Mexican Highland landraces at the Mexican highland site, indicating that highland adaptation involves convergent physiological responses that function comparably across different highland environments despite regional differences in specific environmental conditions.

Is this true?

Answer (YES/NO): NO